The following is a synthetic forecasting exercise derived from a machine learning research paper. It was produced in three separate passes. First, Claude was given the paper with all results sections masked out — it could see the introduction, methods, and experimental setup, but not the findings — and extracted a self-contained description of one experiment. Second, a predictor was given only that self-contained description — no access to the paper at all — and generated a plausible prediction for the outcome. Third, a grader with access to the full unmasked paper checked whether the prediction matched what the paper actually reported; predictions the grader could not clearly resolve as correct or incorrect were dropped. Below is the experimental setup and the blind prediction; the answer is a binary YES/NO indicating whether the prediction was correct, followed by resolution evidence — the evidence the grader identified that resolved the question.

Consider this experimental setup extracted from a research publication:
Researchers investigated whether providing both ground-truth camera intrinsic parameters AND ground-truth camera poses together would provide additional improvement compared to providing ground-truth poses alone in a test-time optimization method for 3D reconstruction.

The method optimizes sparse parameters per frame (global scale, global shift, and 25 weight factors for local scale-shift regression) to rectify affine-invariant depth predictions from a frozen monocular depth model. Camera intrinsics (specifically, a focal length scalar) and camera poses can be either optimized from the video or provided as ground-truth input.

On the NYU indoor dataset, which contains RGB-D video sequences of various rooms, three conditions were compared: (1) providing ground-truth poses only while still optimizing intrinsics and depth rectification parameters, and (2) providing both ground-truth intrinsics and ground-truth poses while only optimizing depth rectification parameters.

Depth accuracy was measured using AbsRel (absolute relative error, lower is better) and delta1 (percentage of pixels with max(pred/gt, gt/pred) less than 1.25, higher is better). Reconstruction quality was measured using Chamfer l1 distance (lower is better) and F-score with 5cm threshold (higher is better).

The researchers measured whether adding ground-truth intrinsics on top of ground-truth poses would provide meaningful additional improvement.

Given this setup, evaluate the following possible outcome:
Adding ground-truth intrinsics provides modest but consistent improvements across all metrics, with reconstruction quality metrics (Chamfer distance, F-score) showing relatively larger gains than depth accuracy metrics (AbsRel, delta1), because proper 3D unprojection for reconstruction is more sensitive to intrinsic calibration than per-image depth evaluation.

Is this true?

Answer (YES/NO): NO